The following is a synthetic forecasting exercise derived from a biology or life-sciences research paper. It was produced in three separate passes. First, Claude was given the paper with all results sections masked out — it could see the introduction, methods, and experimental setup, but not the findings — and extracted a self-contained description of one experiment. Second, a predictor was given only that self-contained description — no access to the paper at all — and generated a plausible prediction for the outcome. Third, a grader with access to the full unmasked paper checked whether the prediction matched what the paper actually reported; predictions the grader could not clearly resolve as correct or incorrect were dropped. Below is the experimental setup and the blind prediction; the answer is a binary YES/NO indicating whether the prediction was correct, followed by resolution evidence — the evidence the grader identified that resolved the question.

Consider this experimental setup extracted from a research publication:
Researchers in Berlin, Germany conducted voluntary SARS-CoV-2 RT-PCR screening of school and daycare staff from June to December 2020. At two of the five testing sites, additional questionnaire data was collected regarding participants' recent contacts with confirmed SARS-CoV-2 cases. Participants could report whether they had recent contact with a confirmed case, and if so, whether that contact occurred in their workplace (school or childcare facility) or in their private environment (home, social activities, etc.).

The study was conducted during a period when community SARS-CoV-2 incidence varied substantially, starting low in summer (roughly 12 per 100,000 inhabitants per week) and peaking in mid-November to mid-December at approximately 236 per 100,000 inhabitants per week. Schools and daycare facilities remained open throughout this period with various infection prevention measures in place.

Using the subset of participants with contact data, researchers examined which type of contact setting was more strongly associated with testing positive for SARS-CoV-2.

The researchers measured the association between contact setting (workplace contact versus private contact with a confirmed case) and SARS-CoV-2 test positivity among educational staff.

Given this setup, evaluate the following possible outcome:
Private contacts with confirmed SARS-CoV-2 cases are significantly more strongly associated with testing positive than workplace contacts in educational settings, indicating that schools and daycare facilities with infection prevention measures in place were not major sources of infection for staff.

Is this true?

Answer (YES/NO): YES